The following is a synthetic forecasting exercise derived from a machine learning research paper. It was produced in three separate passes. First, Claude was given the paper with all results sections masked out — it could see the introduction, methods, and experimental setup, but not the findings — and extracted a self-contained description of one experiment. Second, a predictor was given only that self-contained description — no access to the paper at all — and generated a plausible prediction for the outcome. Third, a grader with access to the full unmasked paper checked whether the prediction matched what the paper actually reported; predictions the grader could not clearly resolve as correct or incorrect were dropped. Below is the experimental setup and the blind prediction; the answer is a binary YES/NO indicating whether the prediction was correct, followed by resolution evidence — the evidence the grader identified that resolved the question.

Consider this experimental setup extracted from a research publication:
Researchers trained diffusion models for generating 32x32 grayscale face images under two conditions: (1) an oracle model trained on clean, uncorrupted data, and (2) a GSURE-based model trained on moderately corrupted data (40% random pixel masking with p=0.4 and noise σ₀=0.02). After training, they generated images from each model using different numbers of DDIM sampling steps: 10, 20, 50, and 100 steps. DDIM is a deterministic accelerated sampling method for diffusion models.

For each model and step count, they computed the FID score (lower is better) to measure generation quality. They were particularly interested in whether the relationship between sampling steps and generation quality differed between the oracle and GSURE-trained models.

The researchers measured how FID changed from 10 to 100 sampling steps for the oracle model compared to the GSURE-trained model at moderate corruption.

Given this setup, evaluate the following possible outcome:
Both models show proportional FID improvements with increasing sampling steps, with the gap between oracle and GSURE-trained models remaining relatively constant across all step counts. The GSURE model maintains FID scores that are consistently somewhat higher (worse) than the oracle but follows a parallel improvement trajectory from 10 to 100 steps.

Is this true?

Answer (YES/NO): NO